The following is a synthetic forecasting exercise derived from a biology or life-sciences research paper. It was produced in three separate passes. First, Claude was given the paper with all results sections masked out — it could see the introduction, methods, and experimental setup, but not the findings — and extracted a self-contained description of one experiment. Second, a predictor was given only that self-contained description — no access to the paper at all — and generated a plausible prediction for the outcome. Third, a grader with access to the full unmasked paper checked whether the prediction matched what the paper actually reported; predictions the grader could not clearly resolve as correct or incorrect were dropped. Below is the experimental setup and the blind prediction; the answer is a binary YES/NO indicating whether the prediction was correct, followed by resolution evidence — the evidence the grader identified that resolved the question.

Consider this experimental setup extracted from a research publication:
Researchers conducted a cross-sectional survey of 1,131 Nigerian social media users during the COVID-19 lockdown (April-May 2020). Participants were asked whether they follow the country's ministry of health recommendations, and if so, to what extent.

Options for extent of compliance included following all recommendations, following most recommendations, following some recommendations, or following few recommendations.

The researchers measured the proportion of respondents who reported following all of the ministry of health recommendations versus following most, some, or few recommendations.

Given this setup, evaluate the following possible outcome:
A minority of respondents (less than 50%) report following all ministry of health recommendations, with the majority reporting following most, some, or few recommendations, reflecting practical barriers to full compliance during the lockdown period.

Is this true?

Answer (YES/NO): YES